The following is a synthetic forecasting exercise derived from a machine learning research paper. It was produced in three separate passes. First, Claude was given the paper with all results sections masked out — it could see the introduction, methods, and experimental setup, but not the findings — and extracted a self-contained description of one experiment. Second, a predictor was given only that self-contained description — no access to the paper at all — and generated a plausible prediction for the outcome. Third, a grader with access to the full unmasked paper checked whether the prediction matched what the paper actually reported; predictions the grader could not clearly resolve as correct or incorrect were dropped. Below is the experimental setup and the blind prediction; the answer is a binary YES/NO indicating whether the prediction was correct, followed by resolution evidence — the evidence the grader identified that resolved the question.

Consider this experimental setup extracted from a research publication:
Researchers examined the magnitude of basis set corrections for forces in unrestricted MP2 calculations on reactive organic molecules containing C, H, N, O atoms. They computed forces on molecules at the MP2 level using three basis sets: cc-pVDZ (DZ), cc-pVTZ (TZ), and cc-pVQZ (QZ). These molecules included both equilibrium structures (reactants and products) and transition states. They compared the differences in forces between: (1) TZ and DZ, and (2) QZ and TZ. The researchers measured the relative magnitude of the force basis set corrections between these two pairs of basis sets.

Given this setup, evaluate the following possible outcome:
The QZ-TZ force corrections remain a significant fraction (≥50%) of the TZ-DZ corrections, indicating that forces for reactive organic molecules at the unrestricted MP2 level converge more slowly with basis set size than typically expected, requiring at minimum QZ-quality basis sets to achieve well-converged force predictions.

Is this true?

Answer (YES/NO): NO